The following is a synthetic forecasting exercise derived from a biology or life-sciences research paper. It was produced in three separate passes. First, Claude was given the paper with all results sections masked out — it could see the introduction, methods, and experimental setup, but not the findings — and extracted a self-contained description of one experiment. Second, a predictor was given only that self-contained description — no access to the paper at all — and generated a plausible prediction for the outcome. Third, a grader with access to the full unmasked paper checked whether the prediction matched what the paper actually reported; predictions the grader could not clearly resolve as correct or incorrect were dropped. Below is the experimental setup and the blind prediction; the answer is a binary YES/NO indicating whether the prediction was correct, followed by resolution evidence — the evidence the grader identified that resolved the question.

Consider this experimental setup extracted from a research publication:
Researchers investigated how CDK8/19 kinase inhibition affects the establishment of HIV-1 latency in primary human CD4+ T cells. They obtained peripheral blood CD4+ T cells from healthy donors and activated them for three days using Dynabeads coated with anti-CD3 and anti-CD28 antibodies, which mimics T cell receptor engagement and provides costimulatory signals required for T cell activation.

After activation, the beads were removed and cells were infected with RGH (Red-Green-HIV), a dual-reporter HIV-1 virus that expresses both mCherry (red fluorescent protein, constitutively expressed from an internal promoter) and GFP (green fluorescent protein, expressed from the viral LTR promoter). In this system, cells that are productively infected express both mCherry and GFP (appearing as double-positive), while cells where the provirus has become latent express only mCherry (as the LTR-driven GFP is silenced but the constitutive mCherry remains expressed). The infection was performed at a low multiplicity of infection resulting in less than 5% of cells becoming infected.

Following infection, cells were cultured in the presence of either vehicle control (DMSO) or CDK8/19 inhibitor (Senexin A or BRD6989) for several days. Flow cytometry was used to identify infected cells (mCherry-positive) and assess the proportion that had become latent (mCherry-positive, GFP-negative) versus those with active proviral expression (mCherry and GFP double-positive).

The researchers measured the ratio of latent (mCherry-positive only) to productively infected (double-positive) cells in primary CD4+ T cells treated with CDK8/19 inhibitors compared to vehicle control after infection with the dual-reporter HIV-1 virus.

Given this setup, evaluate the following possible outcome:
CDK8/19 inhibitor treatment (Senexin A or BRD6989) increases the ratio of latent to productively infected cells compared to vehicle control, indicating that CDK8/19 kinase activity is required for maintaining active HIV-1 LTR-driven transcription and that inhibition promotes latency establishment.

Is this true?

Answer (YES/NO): YES